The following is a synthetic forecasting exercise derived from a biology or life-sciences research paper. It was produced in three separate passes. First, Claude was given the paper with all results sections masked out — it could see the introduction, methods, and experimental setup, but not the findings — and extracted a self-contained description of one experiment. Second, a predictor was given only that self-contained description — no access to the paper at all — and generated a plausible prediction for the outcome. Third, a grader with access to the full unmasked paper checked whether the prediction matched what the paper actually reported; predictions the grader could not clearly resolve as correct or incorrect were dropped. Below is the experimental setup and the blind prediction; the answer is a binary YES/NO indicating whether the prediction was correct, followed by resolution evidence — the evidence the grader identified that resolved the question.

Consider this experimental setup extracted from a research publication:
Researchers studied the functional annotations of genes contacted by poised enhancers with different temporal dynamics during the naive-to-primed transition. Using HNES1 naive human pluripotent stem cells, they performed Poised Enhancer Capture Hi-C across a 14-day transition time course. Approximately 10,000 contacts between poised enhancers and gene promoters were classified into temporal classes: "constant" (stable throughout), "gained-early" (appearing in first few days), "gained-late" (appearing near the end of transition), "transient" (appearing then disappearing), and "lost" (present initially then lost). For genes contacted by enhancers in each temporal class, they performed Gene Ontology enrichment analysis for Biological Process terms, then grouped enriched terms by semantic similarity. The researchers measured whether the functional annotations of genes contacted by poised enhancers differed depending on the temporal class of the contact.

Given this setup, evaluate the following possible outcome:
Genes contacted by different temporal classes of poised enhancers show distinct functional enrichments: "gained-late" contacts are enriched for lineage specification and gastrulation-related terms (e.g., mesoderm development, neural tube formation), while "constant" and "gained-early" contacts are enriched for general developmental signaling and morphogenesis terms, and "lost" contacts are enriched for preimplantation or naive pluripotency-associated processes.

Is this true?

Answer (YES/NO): NO